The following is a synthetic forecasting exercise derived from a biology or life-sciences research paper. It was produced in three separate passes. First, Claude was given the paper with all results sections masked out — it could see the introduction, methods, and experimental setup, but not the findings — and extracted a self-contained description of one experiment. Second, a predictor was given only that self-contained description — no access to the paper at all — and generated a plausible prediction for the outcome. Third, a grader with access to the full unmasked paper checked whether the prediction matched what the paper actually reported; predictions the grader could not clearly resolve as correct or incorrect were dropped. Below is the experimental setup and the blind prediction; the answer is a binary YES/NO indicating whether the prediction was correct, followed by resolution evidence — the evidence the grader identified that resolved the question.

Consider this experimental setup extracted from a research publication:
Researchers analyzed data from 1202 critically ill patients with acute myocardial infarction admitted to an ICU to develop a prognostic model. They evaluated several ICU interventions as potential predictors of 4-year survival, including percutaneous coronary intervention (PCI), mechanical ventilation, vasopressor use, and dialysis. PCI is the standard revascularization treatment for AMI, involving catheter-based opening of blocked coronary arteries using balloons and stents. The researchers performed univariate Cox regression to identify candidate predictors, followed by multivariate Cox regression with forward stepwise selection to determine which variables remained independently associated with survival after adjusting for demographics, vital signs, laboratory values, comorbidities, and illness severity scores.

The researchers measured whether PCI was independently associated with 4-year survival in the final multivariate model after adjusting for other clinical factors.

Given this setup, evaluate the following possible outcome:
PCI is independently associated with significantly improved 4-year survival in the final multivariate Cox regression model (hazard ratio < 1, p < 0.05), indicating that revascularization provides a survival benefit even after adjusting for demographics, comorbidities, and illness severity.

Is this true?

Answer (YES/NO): NO